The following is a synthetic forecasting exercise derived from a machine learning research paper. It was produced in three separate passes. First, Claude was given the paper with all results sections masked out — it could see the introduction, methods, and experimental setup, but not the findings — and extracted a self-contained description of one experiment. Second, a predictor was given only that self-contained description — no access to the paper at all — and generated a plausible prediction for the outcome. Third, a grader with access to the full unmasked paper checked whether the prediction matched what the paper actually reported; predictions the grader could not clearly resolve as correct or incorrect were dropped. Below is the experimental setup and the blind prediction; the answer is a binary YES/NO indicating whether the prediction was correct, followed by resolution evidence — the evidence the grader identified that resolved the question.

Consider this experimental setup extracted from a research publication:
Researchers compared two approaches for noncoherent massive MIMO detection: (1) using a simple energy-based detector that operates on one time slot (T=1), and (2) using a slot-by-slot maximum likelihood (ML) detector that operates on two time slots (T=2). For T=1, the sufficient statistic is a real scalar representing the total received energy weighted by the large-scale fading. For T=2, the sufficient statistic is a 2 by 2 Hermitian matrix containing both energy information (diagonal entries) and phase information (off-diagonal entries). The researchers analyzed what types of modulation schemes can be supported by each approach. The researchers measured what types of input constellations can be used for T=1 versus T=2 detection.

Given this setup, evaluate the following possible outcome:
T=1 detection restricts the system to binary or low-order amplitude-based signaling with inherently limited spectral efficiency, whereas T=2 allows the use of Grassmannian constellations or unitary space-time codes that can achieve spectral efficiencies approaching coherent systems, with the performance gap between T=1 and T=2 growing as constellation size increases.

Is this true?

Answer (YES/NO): NO